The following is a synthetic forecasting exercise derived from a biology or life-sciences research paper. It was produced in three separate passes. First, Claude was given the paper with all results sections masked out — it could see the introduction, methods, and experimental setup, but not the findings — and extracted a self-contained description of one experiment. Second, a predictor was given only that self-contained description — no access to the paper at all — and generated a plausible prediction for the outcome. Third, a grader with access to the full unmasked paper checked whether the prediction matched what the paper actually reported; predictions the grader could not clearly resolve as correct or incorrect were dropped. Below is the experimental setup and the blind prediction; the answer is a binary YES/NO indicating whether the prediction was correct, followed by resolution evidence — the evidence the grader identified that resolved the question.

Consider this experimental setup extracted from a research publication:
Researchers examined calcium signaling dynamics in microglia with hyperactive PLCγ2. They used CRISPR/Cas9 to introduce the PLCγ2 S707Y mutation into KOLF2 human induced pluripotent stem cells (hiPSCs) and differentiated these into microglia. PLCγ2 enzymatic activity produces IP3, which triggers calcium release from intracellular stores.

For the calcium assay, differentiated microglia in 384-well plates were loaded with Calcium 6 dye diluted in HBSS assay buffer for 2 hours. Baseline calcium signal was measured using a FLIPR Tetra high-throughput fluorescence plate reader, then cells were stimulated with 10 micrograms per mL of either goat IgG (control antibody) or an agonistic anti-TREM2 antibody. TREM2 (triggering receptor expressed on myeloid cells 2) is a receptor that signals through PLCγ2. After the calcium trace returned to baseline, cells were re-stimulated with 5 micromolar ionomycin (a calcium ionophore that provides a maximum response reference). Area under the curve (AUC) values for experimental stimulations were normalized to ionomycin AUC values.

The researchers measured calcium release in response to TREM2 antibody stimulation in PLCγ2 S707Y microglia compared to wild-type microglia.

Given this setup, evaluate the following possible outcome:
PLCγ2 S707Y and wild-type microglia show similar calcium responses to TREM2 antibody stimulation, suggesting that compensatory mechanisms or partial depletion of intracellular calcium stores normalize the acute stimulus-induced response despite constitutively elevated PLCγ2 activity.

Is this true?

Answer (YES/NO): NO